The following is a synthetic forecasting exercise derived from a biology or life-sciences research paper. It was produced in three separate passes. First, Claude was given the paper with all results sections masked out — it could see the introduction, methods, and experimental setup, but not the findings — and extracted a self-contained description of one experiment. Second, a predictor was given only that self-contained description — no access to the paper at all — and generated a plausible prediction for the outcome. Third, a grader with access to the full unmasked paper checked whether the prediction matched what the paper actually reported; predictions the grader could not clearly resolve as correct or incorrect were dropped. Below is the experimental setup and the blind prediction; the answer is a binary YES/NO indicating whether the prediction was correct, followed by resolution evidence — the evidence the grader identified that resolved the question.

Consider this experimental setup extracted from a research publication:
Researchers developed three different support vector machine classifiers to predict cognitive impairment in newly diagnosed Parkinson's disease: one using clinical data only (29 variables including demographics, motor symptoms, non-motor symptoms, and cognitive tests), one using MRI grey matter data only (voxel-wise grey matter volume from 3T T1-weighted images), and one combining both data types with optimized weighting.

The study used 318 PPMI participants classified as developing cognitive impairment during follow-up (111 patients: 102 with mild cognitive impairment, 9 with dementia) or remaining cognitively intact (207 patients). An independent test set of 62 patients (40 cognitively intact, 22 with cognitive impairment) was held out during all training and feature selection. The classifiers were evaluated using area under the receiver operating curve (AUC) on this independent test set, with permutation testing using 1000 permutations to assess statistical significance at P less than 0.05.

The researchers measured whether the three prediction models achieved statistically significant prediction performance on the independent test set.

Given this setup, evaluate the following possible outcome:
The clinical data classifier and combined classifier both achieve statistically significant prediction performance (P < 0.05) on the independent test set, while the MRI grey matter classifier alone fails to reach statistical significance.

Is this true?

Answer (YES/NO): NO